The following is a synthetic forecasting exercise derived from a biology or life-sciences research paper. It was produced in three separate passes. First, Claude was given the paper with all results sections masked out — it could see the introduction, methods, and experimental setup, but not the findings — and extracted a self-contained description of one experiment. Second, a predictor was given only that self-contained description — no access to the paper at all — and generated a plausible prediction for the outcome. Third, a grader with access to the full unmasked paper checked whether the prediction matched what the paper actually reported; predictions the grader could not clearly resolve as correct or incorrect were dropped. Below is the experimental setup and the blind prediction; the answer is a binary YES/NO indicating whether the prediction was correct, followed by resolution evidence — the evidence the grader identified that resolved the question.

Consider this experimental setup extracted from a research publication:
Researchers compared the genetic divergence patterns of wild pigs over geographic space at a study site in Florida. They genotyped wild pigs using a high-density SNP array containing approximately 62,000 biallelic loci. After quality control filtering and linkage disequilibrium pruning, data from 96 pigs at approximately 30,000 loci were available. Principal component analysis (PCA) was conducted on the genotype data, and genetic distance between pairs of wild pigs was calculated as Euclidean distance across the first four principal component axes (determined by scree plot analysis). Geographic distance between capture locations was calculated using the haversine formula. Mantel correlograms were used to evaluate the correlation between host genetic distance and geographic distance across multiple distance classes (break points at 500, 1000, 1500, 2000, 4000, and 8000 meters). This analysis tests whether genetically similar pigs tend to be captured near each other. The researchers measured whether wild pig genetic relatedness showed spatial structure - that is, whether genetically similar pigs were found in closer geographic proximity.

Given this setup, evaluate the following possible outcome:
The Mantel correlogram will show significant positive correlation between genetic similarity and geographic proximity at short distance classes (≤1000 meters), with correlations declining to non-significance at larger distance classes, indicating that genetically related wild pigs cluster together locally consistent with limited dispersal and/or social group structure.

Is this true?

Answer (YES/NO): NO